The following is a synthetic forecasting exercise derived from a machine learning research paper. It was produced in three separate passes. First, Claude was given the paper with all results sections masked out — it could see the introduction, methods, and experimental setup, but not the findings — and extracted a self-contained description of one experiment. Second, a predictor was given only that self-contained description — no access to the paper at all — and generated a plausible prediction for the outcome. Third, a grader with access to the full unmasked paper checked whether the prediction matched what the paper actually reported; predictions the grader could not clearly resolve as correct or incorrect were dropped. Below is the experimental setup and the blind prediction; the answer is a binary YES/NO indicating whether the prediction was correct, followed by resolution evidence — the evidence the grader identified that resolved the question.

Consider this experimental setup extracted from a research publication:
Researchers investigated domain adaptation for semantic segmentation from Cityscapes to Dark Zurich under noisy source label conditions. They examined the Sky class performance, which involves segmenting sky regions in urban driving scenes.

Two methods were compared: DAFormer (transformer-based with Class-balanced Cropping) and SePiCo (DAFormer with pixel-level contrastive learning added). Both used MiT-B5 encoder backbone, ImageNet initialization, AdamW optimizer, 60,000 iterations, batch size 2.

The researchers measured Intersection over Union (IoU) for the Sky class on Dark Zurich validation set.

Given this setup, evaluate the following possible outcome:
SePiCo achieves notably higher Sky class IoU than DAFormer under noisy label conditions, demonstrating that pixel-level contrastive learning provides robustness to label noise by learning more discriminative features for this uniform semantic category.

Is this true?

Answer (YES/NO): YES